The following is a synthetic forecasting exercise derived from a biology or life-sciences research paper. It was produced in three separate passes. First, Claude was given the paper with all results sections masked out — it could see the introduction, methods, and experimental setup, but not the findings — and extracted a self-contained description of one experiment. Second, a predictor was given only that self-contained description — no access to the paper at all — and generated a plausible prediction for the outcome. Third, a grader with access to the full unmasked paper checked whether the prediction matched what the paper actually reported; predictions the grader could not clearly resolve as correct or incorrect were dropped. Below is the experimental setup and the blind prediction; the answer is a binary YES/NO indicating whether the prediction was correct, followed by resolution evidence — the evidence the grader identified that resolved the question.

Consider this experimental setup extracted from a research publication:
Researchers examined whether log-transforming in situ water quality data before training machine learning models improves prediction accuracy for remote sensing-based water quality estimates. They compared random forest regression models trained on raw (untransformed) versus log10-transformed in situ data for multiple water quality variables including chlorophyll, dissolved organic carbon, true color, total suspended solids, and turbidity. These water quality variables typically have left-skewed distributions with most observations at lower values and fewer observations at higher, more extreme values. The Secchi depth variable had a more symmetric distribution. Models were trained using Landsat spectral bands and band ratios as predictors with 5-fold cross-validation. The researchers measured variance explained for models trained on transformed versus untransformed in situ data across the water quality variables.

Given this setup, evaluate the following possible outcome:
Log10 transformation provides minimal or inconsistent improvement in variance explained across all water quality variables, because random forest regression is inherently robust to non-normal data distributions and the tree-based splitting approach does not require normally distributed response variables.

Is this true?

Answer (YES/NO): NO